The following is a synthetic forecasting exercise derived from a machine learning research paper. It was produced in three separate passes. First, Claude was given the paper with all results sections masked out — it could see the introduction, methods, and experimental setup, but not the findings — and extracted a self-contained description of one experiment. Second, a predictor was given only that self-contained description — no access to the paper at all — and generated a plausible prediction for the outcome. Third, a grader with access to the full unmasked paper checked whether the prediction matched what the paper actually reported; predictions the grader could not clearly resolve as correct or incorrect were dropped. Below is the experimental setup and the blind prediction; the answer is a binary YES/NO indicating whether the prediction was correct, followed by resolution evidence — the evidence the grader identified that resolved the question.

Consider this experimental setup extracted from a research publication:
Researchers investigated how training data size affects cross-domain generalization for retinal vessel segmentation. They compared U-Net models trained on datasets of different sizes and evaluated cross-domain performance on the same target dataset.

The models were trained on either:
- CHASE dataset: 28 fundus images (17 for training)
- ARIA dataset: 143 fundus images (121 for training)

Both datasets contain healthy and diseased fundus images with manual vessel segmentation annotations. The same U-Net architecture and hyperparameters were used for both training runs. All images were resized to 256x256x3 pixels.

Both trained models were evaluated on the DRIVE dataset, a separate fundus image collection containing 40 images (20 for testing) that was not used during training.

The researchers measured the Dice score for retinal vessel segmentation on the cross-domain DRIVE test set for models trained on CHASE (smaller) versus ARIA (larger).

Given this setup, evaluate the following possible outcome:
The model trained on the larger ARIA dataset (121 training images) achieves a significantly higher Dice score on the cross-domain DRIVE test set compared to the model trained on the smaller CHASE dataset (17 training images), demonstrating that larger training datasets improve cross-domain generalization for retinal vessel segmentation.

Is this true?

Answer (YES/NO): YES